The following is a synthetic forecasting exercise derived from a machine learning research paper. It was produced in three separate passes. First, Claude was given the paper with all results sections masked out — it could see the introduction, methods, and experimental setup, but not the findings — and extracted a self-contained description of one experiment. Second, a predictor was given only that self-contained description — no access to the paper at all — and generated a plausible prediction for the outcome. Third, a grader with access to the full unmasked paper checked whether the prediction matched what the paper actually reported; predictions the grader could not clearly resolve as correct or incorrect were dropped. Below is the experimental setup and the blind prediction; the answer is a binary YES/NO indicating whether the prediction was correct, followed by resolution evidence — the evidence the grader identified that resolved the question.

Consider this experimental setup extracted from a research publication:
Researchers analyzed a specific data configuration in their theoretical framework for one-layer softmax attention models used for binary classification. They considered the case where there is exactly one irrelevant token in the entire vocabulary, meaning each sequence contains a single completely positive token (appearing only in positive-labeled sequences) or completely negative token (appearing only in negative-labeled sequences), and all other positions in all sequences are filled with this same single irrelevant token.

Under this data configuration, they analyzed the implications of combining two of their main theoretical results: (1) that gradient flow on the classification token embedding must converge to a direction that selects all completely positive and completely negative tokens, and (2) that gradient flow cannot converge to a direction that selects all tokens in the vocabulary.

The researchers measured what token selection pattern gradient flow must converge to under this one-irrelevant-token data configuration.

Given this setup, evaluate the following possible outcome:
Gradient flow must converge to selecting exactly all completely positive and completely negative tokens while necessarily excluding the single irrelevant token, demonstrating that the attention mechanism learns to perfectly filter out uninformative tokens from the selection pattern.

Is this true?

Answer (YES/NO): YES